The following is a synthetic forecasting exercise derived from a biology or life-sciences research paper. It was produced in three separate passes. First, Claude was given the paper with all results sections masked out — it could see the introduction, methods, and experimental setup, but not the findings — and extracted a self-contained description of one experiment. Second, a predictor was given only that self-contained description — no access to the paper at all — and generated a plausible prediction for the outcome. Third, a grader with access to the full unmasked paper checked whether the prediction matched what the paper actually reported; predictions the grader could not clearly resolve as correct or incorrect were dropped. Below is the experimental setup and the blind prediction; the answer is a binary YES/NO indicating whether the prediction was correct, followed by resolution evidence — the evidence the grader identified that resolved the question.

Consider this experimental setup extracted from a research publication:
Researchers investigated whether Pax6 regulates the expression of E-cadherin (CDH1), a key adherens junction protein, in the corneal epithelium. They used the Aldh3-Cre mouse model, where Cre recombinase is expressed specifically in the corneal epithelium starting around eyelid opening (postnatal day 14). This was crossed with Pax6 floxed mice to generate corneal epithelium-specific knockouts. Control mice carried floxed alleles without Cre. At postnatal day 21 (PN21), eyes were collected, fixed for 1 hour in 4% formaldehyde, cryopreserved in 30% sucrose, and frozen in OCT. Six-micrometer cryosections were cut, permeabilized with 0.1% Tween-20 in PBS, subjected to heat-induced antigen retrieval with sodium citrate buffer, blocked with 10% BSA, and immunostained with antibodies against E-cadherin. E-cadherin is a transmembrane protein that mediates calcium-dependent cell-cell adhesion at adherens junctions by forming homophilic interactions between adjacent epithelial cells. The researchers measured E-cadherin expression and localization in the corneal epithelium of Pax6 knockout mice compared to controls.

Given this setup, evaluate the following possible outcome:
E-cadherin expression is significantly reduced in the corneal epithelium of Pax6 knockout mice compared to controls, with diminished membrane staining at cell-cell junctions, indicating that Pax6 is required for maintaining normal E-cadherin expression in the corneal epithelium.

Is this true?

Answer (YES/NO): NO